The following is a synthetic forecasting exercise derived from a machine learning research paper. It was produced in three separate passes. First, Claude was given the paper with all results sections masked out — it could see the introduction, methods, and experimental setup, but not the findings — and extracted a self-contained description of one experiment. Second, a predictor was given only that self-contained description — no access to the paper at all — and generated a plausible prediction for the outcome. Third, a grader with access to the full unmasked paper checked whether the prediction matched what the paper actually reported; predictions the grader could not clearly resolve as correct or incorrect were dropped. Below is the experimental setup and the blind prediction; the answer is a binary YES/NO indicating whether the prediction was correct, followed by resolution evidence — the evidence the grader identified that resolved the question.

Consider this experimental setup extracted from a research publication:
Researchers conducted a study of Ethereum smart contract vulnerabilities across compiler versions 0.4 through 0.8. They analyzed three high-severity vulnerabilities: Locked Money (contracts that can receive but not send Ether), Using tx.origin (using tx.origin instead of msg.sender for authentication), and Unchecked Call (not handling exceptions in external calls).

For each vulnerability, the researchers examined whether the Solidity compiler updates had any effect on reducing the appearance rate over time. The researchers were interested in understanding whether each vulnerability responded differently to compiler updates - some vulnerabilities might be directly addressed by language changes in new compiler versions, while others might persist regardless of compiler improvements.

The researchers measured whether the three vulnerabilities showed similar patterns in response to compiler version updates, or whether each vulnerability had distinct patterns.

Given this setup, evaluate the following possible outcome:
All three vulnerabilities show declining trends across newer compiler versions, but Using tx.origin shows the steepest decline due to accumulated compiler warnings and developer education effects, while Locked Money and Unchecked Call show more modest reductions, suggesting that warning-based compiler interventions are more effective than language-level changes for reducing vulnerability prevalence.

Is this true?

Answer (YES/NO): NO